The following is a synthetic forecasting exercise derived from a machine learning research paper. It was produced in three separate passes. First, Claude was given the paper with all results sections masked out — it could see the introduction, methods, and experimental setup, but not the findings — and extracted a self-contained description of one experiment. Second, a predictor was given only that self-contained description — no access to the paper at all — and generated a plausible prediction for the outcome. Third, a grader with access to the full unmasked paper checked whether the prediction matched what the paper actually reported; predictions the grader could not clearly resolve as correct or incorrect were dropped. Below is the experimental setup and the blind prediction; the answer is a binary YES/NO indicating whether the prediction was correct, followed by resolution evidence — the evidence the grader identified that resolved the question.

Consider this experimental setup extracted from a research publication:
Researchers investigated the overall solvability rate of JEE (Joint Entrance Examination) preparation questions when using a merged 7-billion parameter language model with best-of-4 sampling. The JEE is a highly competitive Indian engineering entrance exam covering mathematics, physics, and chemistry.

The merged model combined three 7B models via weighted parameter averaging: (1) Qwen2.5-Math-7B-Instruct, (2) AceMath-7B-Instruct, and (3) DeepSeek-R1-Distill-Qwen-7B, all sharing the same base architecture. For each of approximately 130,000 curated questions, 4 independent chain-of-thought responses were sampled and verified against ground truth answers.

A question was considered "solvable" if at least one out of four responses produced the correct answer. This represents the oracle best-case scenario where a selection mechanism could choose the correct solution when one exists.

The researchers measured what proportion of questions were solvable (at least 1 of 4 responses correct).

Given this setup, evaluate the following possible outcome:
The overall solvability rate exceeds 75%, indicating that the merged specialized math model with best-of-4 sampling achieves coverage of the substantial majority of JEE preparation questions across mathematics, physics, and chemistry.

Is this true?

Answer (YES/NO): YES